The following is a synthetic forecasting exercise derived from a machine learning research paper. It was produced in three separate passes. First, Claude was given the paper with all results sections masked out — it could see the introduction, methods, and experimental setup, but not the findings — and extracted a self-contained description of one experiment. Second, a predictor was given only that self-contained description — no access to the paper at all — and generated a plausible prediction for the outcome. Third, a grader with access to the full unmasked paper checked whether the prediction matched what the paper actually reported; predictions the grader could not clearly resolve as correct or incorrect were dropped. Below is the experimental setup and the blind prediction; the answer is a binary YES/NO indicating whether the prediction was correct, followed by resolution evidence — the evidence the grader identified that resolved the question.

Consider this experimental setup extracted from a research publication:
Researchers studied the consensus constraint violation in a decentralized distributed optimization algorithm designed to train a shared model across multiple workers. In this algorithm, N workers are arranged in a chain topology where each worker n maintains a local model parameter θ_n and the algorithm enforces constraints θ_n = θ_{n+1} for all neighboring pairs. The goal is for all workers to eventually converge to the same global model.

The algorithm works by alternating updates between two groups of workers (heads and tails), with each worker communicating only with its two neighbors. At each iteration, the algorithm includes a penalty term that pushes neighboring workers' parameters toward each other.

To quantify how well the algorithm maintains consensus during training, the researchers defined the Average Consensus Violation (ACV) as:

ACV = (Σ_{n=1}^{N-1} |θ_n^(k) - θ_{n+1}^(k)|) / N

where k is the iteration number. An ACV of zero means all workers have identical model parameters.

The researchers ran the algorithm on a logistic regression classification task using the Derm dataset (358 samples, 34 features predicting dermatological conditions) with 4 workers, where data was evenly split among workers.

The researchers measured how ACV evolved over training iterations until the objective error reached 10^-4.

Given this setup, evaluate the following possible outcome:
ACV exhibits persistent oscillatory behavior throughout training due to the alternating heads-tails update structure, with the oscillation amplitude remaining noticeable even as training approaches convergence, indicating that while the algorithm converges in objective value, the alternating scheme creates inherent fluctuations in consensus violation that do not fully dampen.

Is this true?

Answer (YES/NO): NO